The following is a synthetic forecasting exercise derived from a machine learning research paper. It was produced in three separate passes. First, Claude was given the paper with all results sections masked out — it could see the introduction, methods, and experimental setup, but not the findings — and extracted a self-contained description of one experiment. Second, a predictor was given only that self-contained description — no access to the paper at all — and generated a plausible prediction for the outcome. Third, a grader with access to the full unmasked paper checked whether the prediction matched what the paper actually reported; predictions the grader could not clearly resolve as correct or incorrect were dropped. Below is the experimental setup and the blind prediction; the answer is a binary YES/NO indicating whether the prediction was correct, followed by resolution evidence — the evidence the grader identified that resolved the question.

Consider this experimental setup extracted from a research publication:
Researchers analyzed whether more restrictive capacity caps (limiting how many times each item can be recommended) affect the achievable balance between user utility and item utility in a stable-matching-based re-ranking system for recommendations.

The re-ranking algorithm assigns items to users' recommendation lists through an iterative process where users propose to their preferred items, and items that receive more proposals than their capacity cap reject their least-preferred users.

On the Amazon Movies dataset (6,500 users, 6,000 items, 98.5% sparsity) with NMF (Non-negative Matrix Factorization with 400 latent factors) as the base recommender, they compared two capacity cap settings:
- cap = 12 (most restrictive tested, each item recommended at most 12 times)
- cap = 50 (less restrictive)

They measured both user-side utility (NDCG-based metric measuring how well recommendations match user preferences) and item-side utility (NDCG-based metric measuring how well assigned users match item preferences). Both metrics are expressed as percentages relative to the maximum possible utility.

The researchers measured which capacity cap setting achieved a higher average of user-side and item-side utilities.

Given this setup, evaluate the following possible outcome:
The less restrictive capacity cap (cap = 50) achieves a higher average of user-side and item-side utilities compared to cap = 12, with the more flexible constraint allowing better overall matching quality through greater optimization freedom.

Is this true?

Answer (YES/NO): NO